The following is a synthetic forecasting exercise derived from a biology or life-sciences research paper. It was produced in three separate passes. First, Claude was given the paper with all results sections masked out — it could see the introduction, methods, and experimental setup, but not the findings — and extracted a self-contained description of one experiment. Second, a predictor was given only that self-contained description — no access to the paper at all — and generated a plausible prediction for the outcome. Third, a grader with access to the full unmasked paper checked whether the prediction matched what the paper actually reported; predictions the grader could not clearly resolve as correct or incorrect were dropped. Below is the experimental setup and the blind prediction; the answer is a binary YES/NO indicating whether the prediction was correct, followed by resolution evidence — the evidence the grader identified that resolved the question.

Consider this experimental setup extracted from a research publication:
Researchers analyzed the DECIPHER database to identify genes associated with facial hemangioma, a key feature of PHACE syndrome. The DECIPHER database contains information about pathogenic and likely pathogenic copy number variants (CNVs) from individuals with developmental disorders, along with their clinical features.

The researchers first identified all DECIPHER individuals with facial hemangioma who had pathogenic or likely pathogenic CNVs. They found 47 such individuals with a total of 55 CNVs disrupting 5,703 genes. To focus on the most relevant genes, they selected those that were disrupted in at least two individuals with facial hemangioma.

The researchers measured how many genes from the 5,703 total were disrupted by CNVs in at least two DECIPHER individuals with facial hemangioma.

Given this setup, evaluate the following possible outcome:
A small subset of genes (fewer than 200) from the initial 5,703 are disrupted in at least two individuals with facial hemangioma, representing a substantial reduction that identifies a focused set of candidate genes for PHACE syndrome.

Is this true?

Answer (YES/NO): NO